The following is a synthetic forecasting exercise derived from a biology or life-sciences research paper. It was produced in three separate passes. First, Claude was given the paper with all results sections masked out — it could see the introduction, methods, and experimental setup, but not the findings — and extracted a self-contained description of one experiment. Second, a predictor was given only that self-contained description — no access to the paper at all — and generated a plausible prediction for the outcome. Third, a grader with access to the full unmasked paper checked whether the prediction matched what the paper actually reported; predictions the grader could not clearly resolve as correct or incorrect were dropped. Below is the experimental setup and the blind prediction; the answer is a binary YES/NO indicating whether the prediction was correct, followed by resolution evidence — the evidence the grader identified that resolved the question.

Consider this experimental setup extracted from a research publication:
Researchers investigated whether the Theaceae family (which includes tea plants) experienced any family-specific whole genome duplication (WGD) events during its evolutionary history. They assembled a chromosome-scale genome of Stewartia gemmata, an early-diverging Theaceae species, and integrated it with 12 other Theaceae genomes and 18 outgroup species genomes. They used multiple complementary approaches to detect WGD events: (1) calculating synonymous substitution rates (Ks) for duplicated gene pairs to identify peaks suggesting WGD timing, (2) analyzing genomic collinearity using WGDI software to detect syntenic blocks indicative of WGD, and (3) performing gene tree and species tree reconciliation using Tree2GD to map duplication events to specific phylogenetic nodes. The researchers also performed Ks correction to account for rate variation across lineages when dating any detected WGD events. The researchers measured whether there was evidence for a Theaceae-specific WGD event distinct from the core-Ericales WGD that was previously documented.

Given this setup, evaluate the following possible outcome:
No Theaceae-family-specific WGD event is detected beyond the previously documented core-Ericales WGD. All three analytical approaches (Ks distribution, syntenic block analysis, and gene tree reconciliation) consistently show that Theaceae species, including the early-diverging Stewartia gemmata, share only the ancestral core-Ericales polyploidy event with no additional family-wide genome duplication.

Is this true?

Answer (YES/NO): YES